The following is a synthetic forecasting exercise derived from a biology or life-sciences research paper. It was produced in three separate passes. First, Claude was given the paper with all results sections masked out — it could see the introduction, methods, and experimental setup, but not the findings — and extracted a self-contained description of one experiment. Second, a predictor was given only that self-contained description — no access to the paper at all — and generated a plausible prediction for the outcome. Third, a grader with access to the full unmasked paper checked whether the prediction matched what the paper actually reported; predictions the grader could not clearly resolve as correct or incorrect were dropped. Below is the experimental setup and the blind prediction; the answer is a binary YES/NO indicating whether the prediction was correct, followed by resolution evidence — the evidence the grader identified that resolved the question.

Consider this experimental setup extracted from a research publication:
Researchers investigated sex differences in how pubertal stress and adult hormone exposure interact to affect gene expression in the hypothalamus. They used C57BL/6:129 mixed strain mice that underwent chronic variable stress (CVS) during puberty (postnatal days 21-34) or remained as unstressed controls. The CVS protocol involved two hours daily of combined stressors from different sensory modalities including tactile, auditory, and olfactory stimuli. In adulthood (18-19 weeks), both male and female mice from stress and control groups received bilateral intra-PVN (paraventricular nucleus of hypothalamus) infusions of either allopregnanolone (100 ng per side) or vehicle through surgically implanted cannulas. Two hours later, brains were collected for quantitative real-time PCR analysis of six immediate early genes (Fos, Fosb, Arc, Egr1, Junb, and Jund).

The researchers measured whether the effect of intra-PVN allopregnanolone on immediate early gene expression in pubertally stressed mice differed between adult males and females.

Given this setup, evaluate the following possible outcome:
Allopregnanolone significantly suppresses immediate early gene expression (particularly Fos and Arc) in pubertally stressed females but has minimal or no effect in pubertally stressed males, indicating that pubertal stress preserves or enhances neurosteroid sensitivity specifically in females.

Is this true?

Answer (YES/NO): NO